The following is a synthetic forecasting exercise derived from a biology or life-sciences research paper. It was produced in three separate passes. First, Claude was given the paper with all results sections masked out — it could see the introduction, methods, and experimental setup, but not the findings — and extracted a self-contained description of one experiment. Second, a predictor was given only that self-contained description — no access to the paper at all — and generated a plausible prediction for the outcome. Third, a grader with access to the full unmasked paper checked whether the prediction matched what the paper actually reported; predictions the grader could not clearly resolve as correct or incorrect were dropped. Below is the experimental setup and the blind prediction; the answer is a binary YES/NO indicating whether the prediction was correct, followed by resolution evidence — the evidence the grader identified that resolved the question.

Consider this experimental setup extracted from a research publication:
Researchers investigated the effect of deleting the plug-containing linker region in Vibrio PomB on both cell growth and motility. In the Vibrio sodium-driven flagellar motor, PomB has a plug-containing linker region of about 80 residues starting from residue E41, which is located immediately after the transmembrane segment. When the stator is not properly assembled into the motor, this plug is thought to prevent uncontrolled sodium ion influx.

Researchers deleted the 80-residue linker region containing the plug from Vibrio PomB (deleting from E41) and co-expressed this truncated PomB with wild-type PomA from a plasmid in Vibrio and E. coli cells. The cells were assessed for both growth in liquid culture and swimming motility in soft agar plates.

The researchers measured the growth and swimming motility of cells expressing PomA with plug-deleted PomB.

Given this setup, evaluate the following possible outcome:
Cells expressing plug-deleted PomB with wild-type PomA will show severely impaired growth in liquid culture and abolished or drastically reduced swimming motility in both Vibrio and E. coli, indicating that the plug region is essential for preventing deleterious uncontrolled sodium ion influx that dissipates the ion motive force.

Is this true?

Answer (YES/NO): NO